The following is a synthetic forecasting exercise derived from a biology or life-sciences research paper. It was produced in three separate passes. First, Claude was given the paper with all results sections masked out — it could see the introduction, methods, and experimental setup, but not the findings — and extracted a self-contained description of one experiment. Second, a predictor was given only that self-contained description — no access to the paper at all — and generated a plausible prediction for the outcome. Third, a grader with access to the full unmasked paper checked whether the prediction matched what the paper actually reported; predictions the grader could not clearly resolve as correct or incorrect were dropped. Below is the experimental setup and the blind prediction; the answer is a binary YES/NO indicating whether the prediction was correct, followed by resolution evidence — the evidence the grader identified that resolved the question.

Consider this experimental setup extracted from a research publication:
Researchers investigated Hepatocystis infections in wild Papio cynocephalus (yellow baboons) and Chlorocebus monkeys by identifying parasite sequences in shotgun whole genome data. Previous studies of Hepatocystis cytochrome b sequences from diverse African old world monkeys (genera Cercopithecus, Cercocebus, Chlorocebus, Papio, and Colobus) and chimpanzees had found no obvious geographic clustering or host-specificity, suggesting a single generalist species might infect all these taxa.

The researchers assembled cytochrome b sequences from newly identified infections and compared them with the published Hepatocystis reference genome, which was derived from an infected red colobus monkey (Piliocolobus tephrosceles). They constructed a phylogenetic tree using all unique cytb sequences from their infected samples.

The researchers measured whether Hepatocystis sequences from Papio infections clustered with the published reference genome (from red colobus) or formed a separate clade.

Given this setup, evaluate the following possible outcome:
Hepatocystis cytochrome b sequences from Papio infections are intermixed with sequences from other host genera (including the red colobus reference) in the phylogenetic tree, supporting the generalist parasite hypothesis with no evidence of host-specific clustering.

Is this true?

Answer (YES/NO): NO